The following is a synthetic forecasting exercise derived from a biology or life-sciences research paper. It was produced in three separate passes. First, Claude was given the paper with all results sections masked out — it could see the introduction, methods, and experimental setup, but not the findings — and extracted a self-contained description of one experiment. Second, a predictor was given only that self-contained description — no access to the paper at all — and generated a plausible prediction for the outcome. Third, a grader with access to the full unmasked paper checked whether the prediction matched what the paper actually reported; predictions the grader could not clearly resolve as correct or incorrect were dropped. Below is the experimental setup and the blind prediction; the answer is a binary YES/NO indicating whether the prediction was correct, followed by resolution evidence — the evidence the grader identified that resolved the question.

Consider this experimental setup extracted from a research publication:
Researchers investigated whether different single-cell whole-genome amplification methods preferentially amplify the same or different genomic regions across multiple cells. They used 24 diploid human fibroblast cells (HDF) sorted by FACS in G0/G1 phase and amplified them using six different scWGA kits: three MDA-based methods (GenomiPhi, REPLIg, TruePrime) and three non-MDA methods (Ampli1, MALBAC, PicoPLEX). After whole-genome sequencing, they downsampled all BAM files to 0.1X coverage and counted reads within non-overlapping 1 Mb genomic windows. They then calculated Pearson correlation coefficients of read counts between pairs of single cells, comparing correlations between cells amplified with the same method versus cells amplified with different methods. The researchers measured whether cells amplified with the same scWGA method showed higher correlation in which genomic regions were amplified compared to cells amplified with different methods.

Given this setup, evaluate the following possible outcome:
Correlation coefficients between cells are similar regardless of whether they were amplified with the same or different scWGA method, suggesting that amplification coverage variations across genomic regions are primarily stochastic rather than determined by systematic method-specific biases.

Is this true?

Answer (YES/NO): NO